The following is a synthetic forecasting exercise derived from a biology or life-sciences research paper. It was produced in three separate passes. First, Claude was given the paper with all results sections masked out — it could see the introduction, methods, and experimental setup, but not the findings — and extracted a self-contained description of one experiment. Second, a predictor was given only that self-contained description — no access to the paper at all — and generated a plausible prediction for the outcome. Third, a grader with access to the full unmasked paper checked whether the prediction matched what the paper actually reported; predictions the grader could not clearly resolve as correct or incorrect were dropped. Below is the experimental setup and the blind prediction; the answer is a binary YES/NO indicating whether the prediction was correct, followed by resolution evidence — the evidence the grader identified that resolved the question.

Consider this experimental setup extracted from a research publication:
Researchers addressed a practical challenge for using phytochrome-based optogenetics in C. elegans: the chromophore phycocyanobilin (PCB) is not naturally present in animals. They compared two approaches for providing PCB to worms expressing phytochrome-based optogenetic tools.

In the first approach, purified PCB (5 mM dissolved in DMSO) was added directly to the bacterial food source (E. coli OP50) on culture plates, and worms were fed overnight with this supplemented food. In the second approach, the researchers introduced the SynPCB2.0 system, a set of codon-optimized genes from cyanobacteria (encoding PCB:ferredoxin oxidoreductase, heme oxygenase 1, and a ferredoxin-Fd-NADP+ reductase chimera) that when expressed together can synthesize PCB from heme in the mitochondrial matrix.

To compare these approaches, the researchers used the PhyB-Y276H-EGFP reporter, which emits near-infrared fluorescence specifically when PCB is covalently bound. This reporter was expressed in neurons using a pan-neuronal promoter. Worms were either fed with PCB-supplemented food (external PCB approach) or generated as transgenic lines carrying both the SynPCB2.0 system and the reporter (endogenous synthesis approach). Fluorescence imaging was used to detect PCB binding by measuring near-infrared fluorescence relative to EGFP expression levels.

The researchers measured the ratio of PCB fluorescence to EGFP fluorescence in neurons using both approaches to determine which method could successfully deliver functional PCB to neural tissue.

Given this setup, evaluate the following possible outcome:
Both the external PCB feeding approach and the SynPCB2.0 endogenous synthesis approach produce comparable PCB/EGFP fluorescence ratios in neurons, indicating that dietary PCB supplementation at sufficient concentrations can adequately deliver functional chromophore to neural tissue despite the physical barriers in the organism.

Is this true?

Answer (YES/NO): NO